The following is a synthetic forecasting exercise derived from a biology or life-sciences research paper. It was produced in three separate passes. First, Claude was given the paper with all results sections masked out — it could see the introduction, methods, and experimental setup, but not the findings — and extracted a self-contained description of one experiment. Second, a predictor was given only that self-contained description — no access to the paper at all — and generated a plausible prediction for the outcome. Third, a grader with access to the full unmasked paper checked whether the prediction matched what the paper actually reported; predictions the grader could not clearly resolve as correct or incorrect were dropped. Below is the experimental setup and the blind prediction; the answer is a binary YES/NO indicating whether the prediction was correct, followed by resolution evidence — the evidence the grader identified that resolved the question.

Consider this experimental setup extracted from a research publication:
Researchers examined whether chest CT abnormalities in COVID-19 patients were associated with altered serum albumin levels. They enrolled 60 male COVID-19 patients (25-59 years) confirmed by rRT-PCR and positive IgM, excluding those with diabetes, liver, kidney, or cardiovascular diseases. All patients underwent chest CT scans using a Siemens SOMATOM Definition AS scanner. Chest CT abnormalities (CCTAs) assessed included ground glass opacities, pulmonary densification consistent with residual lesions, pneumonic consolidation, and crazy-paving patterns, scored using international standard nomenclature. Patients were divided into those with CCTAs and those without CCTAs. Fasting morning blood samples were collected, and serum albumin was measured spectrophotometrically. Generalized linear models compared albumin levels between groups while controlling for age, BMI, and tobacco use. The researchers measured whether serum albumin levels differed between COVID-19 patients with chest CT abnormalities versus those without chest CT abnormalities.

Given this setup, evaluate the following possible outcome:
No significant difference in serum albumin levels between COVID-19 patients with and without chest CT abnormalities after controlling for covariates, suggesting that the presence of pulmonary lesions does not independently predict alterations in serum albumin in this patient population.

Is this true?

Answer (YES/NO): NO